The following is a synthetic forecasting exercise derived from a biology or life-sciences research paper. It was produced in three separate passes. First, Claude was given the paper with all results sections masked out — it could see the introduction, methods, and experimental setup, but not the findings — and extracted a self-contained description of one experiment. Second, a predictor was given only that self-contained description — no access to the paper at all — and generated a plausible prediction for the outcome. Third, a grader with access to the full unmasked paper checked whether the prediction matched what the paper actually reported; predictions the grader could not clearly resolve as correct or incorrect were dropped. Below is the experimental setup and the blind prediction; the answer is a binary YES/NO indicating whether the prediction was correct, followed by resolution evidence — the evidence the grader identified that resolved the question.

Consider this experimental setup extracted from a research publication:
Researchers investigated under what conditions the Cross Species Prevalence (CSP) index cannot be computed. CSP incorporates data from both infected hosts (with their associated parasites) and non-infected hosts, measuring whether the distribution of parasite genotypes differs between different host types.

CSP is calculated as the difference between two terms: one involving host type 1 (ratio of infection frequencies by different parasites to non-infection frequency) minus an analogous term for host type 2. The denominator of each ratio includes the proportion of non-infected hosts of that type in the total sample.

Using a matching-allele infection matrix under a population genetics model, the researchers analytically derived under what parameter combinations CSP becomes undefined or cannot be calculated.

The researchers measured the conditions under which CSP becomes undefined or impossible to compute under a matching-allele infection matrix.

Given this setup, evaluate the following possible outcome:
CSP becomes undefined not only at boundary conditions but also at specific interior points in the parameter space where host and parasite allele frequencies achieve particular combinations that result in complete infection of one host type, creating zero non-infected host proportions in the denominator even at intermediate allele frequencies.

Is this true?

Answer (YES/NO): NO